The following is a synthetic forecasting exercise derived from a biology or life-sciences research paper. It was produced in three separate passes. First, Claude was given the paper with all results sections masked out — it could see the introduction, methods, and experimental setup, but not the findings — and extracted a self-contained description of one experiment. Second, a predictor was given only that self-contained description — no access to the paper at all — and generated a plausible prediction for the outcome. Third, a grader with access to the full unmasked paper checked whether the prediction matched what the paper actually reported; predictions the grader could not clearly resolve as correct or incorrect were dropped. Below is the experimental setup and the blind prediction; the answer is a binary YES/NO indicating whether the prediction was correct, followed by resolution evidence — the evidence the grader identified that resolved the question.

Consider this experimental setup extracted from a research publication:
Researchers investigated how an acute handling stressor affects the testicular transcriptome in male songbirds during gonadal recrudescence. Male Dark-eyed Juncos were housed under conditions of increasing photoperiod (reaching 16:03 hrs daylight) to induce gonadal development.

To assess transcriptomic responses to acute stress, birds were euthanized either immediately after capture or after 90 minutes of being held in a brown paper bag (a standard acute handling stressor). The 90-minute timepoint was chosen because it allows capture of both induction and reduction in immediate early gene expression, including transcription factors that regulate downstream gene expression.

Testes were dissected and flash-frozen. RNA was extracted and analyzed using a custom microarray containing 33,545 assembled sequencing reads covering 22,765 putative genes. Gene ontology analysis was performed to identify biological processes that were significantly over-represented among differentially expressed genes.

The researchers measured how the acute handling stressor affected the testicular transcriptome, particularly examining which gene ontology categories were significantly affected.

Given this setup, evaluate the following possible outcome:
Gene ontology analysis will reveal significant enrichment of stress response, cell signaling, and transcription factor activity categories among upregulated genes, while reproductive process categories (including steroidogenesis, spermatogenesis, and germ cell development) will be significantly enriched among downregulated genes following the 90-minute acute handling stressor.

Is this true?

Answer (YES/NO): NO